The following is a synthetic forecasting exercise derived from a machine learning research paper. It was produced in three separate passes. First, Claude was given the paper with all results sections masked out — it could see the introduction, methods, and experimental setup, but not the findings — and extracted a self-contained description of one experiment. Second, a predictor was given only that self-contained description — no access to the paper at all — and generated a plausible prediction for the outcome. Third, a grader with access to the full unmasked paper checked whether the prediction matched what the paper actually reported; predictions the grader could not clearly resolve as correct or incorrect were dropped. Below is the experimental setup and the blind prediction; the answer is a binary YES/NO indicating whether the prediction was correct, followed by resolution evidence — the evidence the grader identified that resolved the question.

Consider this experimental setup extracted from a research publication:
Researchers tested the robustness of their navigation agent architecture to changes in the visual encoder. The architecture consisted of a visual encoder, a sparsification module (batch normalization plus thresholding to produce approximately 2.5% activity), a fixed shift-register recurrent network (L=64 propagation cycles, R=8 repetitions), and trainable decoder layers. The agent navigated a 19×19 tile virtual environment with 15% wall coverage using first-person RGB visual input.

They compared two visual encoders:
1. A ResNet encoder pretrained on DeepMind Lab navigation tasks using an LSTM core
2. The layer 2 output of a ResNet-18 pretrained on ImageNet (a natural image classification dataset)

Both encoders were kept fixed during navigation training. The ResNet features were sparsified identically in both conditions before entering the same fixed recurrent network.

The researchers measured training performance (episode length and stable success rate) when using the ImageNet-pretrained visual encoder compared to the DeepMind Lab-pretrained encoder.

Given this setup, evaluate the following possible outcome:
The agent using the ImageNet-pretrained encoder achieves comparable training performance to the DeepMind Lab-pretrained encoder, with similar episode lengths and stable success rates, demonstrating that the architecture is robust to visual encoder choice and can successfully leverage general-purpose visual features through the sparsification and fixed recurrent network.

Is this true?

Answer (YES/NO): YES